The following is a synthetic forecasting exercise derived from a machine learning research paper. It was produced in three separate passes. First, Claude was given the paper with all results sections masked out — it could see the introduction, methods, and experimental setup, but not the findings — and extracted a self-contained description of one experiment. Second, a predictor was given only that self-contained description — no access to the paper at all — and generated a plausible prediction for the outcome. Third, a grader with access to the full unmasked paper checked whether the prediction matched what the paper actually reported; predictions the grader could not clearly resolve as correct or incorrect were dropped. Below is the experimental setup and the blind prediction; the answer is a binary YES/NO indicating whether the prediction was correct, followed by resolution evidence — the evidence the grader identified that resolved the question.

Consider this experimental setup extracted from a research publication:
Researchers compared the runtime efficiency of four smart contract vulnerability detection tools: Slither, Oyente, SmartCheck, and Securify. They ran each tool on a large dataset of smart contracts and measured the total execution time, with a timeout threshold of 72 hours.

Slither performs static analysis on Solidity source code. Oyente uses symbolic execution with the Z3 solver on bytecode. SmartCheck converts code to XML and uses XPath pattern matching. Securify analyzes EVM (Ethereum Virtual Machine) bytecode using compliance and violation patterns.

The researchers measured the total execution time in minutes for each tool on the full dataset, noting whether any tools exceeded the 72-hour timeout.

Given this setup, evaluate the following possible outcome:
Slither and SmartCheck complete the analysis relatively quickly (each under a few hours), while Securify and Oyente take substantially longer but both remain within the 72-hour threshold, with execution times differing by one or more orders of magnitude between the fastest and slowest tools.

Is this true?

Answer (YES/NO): NO